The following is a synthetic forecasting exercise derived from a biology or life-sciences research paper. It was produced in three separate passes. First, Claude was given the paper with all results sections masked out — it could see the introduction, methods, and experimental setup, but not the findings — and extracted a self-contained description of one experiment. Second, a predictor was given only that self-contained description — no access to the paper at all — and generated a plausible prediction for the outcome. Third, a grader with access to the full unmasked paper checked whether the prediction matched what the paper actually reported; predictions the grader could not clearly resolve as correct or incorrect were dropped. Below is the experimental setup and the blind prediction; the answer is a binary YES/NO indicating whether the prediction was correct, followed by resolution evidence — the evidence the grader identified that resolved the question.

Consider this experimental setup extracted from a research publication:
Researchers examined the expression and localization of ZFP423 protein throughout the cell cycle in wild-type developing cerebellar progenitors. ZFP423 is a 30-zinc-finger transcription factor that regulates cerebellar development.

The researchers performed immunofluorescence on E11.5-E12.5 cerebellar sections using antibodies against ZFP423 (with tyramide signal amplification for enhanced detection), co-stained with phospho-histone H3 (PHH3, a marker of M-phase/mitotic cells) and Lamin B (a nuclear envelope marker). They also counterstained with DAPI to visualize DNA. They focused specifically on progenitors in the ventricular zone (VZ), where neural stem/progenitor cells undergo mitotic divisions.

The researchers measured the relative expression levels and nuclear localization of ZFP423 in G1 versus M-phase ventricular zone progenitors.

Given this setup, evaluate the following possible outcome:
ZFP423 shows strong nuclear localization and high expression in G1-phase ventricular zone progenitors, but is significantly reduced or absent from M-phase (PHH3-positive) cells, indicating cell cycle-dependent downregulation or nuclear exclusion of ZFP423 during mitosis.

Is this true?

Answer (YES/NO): NO